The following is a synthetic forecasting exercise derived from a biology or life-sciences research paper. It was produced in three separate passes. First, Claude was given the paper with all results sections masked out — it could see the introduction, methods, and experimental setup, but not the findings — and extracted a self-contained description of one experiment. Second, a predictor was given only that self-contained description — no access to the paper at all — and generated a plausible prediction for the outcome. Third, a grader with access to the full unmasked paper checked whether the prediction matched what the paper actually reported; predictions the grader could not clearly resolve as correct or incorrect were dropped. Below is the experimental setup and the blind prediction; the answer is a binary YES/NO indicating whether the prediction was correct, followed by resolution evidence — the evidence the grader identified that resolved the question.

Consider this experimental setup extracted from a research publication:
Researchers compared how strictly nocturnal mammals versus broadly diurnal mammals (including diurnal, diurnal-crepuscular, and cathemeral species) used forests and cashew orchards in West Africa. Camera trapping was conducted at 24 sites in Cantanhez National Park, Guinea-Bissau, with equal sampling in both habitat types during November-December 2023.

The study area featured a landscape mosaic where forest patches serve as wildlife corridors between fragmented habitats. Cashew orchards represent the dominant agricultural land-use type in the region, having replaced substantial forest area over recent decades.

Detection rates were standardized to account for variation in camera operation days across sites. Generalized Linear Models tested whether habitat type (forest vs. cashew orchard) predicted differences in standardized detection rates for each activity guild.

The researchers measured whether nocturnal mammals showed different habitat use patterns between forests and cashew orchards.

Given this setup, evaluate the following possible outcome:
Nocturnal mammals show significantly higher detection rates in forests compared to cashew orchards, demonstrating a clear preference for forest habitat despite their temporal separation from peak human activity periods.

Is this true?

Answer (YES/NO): NO